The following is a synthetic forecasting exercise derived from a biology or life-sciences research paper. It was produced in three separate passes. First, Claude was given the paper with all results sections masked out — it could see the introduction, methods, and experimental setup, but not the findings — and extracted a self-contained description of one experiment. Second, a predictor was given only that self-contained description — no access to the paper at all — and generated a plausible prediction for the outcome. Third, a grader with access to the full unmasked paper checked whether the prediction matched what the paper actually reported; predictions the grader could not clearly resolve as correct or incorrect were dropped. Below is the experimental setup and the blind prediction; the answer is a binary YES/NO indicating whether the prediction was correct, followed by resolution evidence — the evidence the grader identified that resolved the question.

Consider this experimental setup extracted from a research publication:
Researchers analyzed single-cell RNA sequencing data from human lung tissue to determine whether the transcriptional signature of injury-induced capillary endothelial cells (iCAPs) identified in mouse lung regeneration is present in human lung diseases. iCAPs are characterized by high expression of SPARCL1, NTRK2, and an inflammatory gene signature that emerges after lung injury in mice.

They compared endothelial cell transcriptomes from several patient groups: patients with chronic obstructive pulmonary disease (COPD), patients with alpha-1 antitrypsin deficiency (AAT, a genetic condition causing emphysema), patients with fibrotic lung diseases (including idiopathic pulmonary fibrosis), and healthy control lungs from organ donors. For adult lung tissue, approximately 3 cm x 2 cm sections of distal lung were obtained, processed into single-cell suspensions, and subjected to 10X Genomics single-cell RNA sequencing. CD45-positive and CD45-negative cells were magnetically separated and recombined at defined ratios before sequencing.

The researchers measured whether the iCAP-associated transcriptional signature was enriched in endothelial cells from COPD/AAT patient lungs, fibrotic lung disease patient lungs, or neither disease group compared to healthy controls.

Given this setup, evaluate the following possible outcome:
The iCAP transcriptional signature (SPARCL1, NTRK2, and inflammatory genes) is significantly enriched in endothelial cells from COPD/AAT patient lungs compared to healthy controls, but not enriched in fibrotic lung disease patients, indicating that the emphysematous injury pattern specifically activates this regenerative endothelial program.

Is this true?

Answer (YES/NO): YES